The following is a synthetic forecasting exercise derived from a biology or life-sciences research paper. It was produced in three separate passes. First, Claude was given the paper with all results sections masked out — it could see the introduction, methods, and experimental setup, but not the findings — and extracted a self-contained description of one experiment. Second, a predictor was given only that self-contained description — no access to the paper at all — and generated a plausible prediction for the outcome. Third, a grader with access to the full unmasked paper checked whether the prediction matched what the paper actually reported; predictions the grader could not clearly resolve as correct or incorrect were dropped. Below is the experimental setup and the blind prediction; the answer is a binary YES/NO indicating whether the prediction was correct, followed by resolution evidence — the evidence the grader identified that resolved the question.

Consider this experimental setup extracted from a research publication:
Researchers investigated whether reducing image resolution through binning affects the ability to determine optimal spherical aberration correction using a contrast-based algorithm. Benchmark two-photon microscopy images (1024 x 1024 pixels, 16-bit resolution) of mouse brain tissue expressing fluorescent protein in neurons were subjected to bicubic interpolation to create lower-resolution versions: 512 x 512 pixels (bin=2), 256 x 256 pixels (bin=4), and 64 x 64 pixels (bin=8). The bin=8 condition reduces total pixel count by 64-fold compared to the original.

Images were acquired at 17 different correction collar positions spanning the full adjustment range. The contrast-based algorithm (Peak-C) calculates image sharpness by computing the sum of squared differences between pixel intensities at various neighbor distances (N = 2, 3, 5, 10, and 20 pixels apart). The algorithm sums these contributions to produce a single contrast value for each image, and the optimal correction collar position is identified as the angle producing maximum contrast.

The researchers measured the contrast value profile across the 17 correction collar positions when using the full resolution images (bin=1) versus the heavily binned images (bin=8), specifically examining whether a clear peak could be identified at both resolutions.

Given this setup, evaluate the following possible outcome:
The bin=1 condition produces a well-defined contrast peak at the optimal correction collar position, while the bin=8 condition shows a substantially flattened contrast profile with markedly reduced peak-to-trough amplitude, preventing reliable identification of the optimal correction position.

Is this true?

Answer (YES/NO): NO